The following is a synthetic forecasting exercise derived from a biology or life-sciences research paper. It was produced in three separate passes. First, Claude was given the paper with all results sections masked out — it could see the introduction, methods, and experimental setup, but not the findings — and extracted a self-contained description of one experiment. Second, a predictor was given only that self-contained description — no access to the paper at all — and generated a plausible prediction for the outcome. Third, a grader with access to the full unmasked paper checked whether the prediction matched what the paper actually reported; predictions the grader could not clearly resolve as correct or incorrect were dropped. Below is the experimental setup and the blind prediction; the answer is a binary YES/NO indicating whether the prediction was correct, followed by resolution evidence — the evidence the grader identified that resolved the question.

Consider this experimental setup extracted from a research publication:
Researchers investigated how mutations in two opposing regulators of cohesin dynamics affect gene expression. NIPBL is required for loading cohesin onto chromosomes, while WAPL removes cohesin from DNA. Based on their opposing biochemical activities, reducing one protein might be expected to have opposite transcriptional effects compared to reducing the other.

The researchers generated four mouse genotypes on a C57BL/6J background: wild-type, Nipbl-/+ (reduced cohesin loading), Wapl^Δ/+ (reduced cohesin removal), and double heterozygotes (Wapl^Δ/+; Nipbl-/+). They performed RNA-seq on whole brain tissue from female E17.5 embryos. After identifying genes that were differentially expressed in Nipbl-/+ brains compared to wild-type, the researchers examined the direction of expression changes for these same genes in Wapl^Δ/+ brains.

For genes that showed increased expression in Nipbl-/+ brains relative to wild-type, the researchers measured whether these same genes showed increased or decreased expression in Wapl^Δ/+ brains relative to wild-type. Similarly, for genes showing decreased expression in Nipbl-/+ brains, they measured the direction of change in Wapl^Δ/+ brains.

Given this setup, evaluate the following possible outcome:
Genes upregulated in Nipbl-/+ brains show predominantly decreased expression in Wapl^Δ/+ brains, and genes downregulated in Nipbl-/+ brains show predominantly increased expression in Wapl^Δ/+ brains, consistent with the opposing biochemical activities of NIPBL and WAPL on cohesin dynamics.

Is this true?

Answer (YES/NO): NO